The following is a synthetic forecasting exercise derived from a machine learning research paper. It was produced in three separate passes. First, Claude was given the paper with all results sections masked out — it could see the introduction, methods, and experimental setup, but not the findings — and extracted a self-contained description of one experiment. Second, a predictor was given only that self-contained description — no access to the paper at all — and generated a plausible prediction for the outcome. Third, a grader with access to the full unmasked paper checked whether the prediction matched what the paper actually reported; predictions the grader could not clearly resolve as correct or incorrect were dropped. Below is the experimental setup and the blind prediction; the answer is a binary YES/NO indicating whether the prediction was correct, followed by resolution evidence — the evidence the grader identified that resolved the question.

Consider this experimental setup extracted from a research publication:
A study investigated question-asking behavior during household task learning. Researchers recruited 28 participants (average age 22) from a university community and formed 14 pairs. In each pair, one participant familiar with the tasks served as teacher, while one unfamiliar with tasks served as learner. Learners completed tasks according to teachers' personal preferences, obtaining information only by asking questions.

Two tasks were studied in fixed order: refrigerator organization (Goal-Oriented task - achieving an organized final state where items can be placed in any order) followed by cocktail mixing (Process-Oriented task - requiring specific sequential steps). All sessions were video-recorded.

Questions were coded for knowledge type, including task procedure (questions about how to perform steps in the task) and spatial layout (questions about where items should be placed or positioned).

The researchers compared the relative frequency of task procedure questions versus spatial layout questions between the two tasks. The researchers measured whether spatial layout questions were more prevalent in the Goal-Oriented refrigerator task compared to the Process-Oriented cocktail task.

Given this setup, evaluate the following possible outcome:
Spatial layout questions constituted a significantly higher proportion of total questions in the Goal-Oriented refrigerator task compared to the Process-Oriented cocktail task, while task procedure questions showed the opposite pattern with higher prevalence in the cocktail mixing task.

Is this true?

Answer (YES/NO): YES